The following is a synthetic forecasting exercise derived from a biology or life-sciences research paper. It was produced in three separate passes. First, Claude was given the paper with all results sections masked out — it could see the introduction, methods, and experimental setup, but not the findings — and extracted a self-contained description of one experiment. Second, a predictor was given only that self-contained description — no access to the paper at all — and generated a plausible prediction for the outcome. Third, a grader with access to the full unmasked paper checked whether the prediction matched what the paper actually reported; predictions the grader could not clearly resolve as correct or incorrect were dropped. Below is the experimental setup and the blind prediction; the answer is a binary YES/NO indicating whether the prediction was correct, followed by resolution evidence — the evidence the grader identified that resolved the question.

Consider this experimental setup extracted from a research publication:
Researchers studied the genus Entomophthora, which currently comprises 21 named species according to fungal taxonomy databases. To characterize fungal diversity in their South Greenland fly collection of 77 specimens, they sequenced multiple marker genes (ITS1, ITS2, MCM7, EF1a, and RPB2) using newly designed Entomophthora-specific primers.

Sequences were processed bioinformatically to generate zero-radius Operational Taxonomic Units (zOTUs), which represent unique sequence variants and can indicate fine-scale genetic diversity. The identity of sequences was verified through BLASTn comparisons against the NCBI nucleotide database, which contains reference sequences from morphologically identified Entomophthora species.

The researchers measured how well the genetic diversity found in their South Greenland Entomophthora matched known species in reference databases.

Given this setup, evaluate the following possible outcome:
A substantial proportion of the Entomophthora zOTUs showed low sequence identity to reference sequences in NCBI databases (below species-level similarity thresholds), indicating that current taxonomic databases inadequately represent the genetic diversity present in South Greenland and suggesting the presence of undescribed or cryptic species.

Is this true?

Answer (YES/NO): NO